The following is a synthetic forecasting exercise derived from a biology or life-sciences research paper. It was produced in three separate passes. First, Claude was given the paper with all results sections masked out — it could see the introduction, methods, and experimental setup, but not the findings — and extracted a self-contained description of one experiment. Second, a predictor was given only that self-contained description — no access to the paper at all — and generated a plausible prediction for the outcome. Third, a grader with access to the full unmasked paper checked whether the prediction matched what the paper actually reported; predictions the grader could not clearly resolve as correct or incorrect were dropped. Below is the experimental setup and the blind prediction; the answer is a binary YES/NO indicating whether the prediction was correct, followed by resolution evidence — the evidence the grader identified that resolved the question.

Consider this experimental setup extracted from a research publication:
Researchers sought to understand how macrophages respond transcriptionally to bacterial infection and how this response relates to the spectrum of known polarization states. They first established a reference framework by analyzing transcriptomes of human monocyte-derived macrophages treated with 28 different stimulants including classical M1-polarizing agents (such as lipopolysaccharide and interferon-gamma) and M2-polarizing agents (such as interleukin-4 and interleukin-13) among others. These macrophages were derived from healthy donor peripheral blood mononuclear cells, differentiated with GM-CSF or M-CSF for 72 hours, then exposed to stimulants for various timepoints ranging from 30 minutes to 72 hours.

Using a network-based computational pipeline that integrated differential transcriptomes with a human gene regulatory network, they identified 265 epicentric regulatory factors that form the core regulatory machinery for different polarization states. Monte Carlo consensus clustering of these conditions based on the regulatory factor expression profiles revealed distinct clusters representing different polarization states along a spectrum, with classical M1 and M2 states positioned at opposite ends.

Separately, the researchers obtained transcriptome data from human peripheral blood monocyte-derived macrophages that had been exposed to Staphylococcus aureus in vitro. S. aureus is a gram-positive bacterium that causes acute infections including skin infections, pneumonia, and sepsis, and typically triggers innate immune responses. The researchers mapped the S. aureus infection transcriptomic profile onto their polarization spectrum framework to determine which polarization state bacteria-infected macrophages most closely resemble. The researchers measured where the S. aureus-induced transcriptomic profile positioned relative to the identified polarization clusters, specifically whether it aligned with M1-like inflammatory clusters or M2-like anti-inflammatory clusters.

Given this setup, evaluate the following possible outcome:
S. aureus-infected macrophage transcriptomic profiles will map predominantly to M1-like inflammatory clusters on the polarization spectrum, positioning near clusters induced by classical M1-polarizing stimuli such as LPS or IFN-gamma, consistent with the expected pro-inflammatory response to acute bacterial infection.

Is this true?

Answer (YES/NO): YES